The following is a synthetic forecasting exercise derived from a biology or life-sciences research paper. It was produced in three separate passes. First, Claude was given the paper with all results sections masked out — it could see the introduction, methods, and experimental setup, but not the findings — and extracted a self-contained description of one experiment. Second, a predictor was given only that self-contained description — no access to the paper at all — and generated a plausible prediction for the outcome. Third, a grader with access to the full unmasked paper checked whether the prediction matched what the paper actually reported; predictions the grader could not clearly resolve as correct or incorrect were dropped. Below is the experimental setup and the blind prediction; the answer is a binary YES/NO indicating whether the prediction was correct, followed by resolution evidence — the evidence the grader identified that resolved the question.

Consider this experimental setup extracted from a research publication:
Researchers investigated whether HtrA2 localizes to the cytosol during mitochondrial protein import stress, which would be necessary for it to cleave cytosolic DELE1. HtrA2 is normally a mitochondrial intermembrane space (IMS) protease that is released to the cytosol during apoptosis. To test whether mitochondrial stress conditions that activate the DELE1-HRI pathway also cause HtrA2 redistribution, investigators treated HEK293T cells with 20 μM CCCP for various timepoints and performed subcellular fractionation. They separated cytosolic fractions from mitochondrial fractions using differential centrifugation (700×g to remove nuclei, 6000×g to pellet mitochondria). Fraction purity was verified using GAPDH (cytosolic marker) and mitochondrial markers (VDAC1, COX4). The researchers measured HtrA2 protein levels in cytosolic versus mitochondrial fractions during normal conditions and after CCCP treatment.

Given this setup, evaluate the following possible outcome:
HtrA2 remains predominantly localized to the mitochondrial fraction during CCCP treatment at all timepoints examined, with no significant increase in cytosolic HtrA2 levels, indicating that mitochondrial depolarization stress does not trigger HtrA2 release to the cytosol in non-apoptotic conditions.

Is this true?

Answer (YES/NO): NO